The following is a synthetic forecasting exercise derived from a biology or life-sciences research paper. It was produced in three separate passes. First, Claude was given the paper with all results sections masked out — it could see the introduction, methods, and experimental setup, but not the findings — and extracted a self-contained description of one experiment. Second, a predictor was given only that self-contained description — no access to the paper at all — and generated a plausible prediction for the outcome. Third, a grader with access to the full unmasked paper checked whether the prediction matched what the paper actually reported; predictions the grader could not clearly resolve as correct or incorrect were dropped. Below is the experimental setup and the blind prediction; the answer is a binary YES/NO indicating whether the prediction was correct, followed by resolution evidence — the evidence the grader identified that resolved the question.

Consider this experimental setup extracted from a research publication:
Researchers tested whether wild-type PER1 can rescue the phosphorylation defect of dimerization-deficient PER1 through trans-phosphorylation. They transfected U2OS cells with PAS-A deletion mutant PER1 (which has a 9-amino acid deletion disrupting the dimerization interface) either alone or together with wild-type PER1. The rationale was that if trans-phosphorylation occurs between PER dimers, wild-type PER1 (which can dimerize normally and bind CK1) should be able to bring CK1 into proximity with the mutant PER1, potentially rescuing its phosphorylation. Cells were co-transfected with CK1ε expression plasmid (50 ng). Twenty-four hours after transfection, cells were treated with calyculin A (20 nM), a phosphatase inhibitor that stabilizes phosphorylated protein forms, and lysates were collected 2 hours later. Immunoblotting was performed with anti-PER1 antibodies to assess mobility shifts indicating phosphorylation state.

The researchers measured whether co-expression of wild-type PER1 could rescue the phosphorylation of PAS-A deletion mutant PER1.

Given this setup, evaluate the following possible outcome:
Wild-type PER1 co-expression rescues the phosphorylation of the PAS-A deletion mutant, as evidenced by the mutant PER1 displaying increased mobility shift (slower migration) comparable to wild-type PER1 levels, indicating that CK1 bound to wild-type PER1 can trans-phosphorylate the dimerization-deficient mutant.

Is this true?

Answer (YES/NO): NO